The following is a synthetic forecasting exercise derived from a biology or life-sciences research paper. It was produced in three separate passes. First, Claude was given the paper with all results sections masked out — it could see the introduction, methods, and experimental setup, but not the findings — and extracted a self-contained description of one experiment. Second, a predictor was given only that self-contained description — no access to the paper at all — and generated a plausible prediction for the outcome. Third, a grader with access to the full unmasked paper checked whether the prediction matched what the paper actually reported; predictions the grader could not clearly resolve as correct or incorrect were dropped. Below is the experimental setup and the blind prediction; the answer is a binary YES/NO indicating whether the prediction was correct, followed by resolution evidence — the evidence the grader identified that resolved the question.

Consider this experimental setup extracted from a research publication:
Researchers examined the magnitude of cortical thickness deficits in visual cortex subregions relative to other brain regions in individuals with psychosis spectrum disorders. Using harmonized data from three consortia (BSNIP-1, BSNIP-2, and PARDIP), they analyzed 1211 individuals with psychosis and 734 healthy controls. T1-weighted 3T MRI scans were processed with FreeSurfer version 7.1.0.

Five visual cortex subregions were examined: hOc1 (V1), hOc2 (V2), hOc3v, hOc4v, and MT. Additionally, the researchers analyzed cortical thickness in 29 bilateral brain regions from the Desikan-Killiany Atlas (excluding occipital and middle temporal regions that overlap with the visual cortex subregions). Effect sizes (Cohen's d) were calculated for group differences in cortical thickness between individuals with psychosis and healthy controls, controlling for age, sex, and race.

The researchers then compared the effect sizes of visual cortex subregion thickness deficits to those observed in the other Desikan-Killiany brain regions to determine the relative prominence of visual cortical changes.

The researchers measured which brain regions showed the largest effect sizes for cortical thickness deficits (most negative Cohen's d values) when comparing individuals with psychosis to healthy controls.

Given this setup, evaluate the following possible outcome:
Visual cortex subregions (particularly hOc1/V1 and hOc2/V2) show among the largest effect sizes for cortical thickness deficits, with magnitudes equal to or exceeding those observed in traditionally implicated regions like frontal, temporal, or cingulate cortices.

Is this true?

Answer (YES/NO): NO